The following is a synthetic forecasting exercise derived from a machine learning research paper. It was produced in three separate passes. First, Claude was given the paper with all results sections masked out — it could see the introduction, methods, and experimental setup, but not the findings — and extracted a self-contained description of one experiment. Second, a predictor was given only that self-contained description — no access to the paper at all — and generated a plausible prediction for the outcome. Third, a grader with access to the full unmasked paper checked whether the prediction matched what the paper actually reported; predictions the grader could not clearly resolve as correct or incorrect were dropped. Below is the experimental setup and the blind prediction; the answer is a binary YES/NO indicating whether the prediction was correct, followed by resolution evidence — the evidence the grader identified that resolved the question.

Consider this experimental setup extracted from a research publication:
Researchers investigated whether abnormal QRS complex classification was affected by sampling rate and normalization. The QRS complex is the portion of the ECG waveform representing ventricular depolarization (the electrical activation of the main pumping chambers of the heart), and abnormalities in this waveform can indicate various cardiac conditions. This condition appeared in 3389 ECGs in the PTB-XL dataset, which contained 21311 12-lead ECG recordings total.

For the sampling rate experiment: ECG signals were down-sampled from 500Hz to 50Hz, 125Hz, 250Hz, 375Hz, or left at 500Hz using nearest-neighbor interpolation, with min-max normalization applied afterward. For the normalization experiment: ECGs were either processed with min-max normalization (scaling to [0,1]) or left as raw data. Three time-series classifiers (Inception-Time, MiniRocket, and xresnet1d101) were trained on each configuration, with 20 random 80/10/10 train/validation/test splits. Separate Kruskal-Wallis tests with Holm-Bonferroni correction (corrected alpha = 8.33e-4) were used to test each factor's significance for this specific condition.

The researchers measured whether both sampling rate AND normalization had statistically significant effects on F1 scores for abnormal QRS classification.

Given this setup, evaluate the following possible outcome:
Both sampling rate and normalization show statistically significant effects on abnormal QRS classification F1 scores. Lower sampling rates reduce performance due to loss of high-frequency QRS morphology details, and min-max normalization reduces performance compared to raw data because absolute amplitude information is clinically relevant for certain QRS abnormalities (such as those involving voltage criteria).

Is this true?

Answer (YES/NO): YES